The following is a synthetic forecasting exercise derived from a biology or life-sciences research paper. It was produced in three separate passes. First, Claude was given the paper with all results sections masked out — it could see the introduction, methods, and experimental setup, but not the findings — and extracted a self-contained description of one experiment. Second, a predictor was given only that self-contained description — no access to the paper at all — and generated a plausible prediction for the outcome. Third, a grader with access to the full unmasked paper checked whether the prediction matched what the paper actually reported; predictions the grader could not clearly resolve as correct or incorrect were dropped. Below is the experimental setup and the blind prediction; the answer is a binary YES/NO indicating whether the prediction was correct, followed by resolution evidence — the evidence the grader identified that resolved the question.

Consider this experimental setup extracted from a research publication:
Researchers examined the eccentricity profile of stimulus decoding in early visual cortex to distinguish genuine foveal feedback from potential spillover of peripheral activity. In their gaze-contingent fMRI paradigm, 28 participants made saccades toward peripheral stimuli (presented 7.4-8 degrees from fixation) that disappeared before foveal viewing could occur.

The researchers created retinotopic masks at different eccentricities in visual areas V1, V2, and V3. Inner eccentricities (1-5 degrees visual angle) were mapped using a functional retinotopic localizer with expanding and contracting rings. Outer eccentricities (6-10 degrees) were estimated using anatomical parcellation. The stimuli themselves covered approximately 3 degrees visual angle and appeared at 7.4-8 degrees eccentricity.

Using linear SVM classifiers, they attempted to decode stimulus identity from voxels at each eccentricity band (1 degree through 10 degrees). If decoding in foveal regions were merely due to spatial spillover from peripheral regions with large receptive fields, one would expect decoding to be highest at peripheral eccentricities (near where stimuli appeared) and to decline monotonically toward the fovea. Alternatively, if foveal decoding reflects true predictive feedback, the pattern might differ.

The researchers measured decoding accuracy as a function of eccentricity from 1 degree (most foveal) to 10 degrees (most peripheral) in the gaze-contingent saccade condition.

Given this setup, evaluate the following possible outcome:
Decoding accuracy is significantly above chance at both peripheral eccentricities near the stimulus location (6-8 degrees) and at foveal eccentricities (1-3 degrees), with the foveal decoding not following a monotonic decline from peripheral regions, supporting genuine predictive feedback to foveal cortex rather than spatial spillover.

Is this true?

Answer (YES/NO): YES